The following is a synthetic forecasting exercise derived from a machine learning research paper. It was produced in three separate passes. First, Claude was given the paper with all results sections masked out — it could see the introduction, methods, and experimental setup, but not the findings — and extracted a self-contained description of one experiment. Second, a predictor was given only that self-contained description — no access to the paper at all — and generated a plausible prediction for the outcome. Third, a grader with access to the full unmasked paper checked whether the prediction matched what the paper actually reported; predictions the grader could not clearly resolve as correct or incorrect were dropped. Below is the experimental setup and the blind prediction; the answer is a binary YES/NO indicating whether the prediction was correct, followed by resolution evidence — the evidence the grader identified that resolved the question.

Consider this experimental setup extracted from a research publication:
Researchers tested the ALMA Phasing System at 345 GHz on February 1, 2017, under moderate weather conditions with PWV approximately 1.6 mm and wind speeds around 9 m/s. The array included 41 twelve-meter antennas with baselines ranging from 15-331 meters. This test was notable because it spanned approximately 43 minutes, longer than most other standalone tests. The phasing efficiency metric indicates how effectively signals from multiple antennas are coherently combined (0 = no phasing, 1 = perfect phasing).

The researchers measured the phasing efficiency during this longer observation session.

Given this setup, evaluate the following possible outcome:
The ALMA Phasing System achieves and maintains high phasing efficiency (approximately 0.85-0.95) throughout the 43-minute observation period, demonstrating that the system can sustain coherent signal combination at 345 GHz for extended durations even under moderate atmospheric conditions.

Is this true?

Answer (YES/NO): NO